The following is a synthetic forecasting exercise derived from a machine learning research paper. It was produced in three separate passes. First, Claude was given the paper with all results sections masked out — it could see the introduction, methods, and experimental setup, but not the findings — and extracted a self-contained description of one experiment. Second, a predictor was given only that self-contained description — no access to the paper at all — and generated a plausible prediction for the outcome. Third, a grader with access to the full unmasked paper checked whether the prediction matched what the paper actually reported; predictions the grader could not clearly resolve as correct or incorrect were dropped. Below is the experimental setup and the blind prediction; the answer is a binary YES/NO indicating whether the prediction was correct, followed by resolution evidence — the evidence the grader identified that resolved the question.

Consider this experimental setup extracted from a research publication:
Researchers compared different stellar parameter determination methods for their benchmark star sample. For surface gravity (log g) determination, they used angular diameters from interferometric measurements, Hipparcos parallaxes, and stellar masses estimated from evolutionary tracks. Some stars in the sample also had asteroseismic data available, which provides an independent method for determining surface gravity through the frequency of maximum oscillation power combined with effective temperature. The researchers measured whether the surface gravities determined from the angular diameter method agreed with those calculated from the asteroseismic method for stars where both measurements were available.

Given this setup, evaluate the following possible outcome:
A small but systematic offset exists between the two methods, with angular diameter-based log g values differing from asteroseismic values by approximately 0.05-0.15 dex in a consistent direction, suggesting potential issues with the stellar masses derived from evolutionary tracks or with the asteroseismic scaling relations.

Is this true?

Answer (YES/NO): NO